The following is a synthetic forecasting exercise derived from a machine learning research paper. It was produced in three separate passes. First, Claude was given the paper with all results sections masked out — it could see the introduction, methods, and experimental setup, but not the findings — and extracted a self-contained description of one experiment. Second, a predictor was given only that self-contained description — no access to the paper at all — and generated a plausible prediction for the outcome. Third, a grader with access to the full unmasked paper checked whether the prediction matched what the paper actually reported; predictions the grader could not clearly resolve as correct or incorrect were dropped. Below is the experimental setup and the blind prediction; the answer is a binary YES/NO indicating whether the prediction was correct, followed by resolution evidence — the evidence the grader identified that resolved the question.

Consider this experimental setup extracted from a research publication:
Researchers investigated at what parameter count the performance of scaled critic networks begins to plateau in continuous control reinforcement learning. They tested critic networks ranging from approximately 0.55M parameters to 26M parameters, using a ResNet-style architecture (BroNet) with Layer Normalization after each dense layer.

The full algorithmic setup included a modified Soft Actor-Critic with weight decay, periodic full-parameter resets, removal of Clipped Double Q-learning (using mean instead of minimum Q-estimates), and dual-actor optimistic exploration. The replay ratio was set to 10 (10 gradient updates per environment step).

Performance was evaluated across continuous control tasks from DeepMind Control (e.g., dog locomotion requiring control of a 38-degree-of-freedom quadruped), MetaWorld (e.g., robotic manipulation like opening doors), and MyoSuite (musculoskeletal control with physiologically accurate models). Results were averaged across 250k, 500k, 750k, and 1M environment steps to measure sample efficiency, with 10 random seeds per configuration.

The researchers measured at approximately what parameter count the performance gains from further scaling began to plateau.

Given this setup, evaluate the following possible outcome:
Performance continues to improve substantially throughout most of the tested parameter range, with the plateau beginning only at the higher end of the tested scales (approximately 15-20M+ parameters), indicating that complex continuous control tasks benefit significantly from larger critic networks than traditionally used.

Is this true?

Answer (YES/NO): NO